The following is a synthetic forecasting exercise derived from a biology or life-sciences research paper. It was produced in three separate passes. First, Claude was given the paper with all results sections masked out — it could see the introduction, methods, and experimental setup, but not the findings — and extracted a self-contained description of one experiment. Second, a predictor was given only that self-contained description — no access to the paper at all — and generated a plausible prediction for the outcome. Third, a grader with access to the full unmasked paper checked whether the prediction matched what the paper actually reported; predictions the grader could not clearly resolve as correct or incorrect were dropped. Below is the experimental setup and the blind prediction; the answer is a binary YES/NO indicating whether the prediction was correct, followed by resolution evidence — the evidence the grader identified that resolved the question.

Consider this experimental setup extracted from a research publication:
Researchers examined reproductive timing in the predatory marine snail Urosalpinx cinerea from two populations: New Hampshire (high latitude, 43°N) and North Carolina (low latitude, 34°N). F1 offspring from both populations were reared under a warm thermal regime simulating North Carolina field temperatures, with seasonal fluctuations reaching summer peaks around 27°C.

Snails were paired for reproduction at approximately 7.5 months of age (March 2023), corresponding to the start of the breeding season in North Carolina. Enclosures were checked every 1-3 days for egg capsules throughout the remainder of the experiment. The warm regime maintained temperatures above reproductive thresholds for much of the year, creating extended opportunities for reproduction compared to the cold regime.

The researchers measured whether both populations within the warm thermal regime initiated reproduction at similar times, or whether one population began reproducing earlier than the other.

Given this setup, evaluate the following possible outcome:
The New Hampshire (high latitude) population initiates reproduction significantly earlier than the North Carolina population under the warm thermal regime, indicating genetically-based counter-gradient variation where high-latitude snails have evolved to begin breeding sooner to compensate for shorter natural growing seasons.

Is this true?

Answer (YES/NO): NO